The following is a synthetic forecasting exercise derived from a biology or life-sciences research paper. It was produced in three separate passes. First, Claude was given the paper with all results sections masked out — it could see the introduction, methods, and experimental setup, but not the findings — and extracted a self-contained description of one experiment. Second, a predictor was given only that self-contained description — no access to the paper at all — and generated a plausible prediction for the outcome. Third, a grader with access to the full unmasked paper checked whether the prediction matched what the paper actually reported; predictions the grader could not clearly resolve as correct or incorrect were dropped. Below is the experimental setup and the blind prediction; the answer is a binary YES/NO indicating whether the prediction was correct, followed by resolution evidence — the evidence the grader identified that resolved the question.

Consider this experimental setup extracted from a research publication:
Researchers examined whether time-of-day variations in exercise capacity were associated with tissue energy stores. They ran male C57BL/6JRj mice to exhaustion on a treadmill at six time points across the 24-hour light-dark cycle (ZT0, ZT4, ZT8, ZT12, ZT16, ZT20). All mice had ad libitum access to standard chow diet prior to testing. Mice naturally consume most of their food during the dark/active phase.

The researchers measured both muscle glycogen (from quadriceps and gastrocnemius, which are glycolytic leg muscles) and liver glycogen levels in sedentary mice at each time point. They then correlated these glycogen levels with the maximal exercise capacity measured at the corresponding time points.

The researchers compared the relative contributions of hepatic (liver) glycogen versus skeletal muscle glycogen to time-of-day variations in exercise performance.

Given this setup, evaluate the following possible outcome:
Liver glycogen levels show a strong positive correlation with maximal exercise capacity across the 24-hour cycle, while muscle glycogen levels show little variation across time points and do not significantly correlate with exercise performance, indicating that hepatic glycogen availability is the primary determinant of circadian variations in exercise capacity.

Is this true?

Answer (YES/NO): NO